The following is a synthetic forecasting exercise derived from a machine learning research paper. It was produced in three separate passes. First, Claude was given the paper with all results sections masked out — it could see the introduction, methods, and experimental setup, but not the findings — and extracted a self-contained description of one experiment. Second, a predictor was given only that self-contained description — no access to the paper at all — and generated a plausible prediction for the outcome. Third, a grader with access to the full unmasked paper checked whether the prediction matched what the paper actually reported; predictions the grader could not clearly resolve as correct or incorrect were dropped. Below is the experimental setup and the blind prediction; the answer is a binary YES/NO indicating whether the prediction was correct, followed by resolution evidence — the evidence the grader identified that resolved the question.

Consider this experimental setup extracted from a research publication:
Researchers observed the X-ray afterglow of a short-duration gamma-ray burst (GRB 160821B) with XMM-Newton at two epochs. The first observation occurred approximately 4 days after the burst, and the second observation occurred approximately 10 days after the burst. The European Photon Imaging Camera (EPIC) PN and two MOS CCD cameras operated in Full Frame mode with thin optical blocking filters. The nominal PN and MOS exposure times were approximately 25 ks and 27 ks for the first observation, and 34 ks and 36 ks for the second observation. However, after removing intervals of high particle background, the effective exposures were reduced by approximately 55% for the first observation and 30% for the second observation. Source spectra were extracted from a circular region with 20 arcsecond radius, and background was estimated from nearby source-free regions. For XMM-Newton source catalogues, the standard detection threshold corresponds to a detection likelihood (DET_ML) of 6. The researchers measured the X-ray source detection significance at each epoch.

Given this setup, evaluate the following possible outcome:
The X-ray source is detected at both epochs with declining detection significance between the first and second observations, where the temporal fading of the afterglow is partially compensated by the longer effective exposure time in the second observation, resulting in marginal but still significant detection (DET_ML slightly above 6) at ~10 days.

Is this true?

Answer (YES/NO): YES